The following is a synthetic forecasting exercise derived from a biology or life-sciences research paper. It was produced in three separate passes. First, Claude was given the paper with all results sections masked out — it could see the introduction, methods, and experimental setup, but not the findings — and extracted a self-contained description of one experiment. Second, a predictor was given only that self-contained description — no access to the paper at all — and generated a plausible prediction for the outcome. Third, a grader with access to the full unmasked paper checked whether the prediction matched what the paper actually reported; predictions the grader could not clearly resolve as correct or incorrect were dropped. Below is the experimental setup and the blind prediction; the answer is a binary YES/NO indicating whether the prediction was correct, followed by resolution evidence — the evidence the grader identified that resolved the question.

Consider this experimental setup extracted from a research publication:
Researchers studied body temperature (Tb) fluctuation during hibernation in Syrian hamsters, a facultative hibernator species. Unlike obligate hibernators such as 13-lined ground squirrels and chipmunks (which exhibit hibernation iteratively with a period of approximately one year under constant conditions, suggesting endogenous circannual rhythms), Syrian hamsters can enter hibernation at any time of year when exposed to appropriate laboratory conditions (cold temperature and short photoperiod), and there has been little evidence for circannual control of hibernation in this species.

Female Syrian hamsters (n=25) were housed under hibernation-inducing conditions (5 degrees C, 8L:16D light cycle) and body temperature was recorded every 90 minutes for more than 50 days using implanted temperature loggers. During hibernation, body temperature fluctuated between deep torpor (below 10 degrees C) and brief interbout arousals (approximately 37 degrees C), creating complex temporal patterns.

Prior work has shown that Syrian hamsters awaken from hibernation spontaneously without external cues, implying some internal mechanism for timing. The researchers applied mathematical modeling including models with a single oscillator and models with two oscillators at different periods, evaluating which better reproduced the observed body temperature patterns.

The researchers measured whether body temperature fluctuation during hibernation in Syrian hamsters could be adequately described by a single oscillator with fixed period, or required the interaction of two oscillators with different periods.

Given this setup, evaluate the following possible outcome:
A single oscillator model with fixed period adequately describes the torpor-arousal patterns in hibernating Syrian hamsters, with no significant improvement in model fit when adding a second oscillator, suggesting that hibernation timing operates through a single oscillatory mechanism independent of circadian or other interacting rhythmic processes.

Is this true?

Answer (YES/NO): NO